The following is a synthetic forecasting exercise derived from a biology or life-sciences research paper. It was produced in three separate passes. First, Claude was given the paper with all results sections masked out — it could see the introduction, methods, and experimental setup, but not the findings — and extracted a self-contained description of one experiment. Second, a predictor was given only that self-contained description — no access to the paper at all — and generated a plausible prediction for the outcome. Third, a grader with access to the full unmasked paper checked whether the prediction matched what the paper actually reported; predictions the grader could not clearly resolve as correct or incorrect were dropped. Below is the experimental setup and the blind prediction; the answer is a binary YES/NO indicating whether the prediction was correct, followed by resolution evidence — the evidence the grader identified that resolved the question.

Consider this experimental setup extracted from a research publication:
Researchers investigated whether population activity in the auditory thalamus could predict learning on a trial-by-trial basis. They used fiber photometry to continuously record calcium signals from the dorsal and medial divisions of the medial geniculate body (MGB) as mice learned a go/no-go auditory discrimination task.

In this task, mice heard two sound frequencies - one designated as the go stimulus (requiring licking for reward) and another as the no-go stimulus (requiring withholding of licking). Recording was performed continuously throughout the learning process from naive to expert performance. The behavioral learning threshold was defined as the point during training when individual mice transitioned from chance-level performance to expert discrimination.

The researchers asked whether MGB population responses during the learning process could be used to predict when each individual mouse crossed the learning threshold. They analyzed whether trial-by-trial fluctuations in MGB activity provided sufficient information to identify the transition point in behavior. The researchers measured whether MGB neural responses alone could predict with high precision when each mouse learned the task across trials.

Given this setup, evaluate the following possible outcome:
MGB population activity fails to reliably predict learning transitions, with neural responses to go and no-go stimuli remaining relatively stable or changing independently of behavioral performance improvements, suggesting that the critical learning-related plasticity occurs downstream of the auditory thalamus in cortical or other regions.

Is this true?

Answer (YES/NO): NO